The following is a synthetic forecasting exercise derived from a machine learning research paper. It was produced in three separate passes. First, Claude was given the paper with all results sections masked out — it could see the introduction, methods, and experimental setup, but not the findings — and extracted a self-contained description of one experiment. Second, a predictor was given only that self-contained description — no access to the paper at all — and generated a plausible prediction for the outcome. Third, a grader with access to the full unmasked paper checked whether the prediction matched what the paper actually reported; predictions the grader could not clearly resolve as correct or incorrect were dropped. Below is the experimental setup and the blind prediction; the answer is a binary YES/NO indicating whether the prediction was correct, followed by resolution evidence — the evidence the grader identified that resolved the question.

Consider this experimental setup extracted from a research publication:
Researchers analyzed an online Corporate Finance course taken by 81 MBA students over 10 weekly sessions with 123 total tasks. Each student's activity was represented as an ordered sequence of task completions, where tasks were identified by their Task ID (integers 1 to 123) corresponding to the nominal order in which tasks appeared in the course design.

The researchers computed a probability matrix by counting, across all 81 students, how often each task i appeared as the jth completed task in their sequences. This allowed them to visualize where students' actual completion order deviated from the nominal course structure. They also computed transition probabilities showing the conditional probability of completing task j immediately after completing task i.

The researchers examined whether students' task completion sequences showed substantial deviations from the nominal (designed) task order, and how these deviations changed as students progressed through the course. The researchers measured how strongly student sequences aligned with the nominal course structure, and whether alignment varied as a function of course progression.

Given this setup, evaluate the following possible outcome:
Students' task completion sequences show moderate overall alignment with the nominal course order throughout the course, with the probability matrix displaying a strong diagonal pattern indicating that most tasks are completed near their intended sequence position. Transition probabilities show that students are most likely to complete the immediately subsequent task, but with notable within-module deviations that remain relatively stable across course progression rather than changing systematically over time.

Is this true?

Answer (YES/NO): NO